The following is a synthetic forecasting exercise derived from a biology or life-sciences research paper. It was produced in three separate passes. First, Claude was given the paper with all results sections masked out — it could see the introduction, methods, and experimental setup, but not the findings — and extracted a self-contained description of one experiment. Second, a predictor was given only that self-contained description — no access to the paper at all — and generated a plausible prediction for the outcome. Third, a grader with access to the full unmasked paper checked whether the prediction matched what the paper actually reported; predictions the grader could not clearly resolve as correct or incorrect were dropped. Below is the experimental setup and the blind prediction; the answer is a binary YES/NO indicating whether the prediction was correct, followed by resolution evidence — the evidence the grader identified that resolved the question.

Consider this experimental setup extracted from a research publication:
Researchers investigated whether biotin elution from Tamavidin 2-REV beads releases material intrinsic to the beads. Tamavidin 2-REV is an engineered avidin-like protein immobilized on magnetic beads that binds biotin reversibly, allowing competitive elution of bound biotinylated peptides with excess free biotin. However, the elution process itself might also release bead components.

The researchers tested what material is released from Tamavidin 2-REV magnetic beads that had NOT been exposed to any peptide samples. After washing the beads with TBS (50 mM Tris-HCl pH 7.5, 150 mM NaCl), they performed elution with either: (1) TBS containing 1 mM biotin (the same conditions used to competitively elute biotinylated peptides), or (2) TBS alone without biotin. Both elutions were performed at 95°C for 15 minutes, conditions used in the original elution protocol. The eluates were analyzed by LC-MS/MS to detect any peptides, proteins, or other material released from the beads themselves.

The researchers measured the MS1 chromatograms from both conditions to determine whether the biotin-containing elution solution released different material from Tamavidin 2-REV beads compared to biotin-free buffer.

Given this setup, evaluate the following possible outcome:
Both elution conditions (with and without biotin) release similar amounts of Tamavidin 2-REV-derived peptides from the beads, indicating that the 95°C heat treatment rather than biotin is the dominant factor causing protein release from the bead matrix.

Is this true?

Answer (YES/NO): NO